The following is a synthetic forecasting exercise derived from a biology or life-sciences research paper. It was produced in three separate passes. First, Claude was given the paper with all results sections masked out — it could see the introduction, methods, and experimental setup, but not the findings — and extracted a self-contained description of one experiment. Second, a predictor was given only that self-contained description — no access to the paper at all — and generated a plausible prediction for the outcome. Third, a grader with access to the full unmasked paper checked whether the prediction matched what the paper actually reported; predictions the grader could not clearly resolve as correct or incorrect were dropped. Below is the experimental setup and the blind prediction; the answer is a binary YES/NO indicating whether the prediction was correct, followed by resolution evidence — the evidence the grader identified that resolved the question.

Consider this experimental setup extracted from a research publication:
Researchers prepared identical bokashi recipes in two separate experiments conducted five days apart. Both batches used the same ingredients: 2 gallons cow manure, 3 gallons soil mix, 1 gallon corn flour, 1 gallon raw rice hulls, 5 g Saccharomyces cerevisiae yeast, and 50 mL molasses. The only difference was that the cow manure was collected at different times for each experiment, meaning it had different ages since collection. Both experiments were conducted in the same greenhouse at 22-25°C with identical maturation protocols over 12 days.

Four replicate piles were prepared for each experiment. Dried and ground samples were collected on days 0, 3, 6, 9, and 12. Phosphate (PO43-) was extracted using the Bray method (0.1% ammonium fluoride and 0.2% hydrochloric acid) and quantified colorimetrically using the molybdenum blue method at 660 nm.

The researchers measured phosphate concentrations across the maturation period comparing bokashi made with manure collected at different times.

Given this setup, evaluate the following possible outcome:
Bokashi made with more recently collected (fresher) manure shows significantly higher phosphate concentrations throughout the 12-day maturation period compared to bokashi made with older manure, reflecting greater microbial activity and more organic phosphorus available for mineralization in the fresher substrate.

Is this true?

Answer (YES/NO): NO